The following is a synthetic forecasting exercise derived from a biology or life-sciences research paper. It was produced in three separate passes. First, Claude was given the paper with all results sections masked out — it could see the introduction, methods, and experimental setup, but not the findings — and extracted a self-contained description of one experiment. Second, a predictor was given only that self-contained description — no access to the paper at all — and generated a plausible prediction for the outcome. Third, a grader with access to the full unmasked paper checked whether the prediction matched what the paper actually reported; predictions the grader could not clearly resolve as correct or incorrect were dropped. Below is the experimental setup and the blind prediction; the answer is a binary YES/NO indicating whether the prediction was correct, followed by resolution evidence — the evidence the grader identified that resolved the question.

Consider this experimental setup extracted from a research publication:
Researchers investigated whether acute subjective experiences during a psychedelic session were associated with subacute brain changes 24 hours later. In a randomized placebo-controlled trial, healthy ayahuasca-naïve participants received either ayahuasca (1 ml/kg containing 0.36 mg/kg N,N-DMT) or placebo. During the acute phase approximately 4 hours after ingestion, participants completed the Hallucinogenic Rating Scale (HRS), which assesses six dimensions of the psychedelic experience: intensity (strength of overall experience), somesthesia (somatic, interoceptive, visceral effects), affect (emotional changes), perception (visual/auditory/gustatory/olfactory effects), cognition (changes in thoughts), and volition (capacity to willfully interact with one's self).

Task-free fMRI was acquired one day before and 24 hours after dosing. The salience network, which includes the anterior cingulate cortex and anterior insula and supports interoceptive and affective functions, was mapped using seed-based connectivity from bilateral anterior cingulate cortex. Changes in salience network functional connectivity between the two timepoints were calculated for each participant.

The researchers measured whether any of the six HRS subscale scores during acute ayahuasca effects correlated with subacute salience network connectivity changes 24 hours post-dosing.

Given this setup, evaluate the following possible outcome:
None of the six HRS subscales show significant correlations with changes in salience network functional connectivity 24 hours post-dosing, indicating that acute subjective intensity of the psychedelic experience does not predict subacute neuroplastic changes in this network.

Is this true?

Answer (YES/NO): NO